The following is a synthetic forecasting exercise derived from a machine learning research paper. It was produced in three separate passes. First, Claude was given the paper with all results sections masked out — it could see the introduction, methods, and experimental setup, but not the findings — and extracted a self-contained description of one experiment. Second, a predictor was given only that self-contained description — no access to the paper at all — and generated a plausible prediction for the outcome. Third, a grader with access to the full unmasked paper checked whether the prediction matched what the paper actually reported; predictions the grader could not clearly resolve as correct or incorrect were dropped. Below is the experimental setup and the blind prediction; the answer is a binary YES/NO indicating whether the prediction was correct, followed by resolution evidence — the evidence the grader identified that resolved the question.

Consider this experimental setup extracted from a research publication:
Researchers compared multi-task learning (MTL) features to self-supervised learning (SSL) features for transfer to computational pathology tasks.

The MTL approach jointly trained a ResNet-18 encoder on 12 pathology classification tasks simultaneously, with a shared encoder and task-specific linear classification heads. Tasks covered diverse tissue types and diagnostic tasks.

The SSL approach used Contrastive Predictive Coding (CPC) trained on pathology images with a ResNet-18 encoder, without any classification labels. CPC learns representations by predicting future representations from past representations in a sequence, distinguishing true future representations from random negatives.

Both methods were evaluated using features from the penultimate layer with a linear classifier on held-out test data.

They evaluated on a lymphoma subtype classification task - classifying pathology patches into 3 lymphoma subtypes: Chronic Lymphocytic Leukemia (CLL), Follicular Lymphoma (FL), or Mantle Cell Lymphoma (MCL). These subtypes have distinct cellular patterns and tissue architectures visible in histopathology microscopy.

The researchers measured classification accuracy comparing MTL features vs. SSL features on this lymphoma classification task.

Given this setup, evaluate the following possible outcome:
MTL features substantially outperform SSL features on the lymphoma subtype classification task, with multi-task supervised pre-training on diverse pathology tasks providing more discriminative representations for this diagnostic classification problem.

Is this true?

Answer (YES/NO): NO